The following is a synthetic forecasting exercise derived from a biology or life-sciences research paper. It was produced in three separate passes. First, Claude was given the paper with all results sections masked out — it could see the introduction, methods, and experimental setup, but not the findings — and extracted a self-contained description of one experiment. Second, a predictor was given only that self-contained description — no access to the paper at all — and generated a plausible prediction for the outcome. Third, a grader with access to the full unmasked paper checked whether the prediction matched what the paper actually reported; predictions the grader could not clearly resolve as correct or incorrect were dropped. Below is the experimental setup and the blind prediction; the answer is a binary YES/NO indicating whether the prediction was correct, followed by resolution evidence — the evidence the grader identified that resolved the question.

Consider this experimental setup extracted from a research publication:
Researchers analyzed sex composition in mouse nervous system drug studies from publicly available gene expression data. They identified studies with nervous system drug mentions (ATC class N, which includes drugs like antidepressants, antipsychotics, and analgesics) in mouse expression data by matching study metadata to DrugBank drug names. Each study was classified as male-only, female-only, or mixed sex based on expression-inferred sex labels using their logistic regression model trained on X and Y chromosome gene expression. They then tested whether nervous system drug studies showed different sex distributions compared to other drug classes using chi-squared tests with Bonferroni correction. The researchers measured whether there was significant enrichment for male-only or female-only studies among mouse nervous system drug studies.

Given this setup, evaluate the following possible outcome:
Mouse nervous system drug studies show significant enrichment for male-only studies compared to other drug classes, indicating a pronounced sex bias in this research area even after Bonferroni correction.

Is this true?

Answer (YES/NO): YES